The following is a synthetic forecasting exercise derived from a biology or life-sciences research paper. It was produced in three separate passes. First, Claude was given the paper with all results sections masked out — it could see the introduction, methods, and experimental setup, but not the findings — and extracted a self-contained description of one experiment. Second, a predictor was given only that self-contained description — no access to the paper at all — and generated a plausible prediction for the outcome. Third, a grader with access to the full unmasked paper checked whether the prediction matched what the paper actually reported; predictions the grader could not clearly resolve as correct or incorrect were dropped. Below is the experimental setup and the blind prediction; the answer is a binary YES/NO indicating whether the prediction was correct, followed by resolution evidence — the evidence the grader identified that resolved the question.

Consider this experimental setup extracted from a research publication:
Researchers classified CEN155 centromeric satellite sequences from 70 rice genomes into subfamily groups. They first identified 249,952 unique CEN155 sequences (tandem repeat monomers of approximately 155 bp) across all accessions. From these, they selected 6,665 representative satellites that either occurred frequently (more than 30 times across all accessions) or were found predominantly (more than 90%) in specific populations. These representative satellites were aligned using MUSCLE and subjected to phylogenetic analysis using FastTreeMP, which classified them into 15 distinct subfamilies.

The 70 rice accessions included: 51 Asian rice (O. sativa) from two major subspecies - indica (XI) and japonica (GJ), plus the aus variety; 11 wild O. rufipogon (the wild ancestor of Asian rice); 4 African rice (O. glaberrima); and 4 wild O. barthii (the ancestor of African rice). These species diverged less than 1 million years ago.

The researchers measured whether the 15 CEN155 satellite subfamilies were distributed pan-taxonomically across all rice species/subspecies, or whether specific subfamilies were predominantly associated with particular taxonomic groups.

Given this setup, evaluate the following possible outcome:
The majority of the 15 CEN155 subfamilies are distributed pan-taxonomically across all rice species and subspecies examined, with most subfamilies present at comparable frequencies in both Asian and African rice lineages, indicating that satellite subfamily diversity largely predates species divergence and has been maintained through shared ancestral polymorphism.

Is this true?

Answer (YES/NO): NO